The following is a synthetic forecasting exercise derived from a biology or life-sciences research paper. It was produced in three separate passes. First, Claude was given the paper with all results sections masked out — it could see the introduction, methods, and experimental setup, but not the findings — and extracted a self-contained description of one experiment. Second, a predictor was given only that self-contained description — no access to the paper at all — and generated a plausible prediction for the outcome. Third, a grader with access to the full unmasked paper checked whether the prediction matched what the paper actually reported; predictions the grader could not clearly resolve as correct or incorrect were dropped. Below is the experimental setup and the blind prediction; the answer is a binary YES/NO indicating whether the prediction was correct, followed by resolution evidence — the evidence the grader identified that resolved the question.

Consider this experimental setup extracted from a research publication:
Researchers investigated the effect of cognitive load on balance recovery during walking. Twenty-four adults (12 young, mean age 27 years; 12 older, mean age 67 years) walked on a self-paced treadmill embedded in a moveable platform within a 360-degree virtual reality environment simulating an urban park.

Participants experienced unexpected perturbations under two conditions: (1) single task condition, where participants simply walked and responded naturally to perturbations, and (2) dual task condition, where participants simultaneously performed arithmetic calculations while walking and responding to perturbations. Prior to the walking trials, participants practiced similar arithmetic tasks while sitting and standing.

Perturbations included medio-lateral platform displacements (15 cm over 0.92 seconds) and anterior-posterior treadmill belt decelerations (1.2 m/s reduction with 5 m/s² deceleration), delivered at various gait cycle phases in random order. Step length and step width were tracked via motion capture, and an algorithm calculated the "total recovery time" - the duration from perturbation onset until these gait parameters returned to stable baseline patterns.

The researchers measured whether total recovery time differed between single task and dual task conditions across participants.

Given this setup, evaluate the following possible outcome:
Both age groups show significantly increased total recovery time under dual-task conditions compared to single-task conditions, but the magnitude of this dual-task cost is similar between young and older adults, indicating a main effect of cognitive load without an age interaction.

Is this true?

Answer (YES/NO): NO